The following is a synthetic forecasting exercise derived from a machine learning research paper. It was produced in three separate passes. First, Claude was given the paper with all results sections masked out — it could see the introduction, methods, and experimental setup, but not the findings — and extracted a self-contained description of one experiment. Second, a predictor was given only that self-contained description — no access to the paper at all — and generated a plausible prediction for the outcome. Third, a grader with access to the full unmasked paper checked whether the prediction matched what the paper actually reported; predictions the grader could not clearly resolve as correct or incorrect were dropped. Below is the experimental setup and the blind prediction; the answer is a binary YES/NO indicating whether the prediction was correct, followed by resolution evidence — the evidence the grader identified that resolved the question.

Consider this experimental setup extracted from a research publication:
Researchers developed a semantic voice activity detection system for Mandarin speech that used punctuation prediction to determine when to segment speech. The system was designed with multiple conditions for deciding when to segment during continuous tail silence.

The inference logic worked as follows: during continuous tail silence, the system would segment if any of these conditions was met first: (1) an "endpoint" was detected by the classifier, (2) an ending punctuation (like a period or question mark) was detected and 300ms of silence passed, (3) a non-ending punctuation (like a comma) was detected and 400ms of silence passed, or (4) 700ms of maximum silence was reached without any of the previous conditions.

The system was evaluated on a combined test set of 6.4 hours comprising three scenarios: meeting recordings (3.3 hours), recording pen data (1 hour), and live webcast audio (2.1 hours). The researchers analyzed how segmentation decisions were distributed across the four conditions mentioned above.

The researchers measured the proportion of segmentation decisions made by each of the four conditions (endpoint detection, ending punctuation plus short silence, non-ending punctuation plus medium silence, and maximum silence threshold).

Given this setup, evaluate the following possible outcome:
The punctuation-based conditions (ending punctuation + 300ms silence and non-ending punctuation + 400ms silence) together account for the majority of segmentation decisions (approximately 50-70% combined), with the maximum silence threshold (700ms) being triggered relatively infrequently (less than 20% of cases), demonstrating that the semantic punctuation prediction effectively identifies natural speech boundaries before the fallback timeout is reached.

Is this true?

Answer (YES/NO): NO